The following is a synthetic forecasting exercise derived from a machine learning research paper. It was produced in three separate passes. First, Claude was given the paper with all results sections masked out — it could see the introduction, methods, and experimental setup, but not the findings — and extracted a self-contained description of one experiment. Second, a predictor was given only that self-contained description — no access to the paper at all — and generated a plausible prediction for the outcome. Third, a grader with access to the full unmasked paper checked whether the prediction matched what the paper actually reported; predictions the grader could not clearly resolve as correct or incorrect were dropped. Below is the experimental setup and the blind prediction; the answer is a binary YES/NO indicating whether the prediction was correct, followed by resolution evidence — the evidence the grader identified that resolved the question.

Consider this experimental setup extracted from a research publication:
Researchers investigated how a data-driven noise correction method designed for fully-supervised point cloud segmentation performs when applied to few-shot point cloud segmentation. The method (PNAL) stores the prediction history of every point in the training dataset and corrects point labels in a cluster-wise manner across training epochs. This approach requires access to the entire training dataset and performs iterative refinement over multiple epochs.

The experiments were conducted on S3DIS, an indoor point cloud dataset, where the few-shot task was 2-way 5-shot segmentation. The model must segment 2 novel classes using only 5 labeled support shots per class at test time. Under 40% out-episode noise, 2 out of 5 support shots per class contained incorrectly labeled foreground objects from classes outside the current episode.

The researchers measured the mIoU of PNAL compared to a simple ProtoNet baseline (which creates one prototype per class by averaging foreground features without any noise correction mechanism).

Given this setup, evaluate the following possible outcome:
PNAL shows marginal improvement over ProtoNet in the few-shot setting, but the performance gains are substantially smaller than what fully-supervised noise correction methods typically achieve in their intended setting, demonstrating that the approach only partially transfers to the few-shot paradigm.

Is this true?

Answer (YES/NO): NO